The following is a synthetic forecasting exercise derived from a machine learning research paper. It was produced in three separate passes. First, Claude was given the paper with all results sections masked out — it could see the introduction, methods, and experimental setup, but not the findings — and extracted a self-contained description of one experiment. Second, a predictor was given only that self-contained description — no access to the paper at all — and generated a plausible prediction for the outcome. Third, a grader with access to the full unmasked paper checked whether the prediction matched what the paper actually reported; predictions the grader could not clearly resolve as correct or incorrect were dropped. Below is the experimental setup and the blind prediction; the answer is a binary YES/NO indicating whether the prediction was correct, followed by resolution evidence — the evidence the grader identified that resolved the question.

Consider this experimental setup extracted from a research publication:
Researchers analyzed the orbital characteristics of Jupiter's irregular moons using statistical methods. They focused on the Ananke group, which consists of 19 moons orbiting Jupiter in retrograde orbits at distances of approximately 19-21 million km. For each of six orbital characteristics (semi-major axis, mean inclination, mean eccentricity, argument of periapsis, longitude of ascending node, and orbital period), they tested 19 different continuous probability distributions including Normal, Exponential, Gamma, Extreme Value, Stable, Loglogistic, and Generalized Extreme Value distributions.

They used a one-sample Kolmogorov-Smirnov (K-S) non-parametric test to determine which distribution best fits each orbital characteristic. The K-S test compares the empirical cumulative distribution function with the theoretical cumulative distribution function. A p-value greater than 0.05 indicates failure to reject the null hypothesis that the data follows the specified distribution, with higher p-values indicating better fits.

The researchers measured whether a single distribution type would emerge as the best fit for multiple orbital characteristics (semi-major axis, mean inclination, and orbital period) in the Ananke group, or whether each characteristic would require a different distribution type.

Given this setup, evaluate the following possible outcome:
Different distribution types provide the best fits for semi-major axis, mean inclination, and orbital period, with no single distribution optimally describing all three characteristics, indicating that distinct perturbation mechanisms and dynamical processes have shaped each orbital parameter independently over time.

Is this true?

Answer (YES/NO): NO